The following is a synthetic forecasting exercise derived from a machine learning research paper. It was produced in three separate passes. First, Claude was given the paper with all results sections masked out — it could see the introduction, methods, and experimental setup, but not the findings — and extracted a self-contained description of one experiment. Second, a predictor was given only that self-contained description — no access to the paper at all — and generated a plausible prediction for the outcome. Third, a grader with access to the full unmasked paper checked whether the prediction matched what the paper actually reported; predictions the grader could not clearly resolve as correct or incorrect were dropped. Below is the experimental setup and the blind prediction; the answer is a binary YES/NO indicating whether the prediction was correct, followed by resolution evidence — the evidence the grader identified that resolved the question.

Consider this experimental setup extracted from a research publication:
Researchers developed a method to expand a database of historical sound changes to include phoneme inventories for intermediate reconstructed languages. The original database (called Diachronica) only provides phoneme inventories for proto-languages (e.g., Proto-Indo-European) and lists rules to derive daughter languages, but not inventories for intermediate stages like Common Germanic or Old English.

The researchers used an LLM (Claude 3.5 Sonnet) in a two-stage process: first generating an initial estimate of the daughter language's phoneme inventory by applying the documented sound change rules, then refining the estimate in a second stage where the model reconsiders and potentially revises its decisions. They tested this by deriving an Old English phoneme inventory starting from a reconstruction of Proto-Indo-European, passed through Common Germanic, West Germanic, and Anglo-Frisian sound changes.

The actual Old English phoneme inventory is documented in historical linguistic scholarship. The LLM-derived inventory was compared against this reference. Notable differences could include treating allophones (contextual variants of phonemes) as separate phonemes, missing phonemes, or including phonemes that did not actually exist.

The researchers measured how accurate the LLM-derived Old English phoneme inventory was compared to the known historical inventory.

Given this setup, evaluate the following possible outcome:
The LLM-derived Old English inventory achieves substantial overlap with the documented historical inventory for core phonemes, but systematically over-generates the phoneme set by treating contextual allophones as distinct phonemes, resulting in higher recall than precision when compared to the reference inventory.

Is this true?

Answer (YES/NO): NO